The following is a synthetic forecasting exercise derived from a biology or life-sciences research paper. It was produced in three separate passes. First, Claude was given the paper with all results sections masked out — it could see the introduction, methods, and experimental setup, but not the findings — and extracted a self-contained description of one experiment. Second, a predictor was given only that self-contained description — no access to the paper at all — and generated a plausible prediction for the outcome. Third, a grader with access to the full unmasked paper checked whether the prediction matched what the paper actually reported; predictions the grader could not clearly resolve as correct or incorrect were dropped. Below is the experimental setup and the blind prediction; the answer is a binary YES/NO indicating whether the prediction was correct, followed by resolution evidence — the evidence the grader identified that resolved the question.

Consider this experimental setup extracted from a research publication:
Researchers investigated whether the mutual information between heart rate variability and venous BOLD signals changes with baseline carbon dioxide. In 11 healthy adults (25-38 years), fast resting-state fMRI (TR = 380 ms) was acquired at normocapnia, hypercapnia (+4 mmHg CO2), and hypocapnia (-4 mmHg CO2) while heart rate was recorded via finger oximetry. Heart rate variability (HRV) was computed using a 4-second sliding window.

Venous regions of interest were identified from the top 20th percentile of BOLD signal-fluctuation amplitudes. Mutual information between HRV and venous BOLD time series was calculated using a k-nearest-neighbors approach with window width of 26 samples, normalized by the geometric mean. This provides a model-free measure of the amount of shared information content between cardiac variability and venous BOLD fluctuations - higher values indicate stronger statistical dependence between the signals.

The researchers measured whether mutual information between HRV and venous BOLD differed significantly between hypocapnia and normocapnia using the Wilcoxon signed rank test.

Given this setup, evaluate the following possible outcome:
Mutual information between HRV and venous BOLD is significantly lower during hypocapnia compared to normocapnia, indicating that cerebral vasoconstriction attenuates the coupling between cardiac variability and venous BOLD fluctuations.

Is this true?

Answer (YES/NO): NO